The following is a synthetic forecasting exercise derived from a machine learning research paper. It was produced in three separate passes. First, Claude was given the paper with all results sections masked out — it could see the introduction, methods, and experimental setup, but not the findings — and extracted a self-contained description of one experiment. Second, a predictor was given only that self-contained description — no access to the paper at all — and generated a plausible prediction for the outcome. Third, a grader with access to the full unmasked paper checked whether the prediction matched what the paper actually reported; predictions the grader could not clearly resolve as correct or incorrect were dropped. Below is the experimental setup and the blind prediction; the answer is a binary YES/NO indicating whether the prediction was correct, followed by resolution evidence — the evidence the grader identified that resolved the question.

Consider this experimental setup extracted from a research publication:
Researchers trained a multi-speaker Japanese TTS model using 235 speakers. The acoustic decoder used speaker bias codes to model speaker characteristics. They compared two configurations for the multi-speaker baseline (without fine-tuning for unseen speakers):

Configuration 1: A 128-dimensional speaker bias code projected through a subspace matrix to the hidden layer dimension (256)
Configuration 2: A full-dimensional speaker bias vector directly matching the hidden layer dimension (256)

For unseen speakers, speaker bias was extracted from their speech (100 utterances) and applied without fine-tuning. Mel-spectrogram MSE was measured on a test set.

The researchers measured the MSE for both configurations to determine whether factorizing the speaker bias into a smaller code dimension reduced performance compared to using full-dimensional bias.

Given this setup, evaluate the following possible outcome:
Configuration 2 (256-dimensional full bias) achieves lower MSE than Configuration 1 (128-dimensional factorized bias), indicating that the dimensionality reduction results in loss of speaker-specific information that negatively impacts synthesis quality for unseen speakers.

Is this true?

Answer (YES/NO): YES